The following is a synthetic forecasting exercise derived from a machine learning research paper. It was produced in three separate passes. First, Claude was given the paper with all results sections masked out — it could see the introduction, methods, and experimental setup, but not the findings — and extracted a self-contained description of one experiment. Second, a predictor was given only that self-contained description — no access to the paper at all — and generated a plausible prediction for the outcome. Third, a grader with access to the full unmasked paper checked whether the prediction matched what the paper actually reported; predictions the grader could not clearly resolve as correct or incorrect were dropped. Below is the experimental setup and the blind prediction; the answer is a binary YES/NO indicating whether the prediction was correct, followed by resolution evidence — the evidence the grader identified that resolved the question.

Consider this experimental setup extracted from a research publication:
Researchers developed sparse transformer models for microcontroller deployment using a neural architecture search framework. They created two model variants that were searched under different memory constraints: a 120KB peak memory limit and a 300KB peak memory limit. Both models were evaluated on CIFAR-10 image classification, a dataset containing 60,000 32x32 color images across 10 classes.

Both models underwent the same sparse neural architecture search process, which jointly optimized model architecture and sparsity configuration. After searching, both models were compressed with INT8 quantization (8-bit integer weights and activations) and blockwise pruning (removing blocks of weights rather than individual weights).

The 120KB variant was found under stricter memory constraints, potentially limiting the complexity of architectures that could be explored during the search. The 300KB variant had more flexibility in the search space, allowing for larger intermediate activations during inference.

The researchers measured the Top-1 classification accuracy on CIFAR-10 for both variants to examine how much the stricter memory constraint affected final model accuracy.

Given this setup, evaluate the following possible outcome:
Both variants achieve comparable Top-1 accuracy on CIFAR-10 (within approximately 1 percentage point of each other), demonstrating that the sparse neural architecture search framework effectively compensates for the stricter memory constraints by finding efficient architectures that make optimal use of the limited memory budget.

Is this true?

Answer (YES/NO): NO